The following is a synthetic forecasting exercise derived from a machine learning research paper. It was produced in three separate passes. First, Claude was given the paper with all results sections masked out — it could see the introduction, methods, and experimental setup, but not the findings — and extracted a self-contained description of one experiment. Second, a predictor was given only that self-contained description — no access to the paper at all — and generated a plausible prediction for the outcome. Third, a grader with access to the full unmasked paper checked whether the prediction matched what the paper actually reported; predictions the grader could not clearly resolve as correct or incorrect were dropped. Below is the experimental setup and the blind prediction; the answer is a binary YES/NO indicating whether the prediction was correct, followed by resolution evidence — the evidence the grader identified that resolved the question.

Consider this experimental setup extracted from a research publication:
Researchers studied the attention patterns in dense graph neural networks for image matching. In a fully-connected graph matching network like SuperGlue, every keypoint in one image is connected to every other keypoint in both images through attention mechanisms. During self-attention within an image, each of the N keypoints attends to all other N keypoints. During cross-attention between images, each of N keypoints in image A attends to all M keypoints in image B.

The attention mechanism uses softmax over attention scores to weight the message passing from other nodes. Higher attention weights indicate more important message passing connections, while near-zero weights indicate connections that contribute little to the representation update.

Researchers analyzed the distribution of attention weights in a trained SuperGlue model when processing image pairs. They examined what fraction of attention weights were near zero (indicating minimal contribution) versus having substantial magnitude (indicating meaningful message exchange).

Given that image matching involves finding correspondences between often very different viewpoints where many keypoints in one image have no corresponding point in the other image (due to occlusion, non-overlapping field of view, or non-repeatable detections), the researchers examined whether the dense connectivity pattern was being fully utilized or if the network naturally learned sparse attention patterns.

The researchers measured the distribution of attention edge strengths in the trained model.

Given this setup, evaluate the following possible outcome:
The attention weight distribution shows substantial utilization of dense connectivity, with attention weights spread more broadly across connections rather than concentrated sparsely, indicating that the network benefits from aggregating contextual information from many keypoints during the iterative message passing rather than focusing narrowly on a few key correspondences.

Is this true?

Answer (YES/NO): NO